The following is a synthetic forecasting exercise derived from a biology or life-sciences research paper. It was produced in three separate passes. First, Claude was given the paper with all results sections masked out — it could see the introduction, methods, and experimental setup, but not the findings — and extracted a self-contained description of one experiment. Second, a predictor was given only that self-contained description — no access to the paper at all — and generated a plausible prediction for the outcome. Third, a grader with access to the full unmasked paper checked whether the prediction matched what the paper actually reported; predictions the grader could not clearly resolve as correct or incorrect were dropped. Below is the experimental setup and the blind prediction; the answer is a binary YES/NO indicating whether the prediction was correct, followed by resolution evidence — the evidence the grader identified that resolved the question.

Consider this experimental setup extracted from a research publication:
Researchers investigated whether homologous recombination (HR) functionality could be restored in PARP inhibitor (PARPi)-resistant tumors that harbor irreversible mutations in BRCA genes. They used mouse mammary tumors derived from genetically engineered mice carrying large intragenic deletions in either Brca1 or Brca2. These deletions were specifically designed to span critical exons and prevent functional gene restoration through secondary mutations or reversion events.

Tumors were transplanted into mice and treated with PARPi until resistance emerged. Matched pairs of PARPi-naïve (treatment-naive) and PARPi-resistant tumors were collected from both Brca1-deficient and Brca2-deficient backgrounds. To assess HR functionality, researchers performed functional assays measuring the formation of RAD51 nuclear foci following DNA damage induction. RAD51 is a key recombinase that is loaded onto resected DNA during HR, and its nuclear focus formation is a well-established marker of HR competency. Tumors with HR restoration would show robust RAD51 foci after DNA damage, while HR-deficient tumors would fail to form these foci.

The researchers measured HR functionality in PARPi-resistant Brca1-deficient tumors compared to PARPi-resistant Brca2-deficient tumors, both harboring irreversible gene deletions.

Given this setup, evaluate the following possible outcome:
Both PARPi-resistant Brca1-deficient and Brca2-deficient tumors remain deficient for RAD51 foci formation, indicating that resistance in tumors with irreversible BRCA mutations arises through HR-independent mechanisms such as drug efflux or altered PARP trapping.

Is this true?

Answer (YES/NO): NO